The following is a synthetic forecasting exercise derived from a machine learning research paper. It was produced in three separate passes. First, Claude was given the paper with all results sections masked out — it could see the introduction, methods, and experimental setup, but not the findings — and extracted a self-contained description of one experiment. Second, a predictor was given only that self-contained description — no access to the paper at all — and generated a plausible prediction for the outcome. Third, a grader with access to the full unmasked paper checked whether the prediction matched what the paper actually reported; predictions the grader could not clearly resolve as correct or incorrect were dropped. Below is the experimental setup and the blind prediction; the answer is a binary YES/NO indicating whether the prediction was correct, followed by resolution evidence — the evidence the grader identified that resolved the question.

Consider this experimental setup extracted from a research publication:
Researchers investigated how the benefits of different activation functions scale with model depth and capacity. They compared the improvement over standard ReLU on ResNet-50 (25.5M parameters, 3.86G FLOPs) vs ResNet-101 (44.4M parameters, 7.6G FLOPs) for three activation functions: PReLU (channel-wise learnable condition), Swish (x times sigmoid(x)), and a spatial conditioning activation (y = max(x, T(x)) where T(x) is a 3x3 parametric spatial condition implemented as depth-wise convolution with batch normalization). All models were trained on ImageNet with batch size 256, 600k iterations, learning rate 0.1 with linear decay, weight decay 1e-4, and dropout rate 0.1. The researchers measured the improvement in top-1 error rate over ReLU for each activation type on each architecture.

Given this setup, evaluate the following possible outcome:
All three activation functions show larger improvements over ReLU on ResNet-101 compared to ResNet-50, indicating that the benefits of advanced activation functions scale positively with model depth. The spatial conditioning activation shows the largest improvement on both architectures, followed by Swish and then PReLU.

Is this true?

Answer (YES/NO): NO